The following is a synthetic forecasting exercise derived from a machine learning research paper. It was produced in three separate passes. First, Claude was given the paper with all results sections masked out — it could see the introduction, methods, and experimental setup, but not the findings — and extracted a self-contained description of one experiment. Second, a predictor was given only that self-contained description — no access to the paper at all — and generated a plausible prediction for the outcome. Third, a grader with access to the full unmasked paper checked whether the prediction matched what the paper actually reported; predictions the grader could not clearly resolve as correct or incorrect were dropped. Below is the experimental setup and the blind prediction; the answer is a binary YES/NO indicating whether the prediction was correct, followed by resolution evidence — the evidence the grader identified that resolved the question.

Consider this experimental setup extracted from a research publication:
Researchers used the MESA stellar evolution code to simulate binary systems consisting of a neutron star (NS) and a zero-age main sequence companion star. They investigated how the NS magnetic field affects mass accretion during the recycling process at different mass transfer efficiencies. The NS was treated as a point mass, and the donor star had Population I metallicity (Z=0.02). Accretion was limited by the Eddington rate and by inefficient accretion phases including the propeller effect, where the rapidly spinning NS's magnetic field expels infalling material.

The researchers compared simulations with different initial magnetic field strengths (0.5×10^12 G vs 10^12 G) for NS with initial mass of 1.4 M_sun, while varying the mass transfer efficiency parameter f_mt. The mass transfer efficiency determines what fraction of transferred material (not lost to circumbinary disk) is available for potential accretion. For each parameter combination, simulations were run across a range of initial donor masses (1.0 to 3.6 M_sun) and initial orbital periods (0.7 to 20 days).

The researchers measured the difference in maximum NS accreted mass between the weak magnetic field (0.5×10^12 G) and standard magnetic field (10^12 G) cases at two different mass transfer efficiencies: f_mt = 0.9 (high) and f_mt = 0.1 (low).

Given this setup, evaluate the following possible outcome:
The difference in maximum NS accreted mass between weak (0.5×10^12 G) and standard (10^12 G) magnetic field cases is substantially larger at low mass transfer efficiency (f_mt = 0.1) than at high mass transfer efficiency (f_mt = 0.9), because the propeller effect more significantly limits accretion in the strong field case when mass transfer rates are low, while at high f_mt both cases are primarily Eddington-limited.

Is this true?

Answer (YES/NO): NO